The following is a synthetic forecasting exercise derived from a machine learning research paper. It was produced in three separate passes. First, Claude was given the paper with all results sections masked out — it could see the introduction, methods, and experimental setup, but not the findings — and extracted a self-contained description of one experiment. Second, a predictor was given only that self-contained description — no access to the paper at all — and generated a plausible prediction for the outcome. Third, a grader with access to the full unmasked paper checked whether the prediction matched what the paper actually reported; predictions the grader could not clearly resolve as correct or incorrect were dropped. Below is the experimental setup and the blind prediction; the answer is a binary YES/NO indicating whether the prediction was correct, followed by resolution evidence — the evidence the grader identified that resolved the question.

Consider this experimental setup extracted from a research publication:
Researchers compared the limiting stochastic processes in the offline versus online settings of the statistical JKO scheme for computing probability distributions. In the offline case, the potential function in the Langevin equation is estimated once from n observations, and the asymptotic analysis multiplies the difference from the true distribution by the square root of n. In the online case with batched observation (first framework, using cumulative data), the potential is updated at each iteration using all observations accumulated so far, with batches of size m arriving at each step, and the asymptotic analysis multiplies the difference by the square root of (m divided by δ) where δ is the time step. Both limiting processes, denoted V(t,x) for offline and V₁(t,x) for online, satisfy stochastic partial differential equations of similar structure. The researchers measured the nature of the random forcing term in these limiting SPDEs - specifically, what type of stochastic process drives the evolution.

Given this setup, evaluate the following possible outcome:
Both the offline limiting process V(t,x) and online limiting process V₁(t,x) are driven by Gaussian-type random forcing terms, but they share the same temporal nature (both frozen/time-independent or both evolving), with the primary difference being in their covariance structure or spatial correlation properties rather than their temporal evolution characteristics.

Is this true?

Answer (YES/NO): NO